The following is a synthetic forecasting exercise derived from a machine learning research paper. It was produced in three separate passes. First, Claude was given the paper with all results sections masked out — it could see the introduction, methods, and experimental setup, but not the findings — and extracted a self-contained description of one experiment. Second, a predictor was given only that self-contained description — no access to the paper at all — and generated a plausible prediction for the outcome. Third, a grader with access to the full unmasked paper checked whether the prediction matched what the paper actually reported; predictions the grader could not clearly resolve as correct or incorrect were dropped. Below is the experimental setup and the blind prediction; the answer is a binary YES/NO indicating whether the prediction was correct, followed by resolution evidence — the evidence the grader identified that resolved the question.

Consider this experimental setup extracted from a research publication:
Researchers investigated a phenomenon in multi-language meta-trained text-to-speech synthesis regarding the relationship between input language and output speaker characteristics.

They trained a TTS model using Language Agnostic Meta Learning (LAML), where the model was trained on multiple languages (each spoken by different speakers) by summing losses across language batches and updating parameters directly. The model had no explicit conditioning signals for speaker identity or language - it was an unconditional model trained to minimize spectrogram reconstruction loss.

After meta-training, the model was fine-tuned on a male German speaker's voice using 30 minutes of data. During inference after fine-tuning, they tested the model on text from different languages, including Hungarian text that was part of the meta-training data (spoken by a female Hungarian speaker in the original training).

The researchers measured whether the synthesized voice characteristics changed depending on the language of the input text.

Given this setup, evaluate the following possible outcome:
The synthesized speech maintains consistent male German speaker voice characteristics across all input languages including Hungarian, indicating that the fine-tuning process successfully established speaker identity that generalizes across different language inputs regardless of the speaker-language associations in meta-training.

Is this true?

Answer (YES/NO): NO